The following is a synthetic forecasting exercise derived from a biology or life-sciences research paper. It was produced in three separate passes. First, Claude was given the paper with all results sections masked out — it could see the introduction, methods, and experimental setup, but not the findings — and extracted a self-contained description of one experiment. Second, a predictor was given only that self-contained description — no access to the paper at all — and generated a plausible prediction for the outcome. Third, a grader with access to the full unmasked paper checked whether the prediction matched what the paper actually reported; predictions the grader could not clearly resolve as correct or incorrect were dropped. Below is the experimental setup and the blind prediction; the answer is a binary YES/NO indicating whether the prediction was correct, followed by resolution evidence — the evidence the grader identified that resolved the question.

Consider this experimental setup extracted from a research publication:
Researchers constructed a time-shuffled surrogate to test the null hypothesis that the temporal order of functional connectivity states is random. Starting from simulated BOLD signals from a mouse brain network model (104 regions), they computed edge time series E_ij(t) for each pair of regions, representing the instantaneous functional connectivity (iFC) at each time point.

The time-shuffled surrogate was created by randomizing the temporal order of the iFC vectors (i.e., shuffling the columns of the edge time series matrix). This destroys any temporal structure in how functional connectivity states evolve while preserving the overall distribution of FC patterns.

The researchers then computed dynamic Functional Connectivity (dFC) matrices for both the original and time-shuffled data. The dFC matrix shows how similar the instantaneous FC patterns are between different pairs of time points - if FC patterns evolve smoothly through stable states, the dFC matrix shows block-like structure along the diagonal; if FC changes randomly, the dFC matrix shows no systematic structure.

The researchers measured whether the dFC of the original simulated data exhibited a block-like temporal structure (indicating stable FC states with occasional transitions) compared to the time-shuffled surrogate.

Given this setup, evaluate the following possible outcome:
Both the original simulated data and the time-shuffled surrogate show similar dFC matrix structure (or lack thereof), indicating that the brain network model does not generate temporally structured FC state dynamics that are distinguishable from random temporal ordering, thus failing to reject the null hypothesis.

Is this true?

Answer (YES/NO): NO